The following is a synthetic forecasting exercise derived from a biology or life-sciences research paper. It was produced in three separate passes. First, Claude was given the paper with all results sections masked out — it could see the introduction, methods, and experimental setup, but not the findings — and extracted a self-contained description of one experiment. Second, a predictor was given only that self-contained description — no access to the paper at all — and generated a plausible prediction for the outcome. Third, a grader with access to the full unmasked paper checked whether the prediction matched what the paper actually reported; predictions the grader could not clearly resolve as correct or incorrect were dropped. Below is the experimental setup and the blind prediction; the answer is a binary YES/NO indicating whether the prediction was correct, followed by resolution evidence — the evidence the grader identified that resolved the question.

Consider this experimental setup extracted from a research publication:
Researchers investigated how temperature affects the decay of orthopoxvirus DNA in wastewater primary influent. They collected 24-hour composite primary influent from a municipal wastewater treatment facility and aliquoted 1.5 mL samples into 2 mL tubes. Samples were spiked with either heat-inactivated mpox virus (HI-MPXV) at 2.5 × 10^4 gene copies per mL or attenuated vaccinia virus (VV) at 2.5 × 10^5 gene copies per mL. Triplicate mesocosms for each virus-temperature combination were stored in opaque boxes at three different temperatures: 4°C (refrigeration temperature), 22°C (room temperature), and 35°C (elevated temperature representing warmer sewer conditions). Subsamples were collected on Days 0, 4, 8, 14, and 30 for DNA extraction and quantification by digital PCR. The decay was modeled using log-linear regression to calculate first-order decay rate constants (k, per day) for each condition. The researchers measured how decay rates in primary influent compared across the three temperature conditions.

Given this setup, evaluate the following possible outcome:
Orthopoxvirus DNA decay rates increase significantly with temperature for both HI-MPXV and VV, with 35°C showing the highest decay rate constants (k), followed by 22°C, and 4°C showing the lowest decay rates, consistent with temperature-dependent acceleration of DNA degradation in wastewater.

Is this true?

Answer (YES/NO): NO